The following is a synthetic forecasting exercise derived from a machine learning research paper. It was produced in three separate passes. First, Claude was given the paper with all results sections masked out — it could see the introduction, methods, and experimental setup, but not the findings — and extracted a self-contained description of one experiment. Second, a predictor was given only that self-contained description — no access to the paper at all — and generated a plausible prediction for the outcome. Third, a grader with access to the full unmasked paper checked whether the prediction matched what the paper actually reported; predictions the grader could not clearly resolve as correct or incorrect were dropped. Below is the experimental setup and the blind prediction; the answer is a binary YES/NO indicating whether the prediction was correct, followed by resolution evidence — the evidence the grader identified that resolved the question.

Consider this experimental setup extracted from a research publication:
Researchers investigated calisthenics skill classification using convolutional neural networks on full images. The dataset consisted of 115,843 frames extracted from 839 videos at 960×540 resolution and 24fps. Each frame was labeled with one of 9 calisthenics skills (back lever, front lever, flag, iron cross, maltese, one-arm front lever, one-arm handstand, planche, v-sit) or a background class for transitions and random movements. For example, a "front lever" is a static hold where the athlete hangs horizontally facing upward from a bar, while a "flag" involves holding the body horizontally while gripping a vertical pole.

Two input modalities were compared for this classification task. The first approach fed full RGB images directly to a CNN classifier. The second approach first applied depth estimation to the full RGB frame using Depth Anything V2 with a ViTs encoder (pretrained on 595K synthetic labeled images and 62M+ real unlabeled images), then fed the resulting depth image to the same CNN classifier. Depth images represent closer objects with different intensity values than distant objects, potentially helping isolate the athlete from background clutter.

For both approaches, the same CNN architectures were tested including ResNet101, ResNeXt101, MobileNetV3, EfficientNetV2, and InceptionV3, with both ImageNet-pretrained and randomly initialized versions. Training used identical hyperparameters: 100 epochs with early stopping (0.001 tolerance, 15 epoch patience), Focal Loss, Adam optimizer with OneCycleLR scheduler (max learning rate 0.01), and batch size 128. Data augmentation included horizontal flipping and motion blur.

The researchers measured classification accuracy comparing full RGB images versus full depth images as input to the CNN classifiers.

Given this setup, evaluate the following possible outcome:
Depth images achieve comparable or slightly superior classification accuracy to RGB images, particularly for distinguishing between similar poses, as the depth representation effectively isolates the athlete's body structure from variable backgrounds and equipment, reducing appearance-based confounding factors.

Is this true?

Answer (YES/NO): NO